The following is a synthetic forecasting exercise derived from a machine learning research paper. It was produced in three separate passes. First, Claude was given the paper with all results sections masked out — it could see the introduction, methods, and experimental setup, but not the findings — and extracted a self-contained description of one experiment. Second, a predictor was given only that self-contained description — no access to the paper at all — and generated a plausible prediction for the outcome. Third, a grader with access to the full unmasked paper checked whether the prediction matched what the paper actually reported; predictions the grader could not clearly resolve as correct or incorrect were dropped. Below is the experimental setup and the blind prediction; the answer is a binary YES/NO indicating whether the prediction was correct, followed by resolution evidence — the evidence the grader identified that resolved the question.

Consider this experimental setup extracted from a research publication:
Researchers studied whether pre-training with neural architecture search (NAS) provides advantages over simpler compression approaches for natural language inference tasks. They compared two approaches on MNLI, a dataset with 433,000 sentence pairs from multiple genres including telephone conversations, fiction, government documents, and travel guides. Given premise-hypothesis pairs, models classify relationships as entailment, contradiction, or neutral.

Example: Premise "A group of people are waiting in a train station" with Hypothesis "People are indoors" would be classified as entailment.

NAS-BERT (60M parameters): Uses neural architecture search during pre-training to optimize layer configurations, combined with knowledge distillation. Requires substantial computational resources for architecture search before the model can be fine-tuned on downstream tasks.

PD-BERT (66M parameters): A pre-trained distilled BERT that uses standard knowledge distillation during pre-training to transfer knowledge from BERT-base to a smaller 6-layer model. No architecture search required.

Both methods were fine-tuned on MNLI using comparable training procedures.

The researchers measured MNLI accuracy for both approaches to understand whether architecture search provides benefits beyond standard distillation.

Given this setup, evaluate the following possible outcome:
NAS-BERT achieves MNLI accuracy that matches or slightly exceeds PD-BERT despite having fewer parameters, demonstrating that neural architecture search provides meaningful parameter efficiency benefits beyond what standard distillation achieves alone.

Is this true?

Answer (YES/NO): YES